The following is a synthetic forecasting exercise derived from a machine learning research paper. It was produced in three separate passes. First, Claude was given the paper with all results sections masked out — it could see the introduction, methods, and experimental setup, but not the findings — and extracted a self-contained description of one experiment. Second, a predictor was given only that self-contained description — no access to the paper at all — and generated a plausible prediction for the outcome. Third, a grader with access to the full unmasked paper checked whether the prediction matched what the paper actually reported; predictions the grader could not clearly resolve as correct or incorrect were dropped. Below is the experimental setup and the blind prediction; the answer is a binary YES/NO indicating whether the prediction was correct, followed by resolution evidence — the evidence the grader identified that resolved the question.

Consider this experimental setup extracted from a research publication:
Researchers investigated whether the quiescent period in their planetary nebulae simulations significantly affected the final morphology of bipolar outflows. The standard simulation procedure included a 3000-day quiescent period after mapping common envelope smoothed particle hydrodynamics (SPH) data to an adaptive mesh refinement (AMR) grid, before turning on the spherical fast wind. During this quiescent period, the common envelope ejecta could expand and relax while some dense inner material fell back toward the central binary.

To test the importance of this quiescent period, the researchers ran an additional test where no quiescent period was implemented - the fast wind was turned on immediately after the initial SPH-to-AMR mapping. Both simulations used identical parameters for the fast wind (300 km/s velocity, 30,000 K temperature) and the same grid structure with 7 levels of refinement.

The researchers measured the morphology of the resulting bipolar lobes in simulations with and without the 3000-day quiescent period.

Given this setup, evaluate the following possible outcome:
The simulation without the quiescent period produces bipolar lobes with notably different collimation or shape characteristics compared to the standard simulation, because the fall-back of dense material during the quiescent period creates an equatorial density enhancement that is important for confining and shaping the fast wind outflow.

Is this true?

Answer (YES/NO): NO